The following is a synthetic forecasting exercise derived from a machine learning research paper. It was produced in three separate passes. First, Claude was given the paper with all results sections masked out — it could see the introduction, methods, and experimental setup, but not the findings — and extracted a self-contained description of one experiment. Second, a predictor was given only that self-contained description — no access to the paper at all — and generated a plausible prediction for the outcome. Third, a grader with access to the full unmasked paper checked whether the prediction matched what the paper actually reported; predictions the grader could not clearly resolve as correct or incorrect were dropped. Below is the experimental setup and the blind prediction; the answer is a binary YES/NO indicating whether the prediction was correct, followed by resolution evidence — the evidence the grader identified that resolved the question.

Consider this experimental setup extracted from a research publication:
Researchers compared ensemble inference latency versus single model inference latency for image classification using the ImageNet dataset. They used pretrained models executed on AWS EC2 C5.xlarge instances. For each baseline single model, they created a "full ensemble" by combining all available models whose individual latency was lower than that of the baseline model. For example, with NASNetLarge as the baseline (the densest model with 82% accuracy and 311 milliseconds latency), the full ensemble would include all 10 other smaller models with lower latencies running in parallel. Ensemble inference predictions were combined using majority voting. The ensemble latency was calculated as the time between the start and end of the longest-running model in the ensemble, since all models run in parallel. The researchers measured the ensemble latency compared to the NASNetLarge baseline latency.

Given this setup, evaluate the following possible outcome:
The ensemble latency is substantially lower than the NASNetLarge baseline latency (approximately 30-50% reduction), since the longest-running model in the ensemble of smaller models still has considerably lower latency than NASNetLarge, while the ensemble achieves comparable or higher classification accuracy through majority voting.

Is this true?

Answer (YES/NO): YES